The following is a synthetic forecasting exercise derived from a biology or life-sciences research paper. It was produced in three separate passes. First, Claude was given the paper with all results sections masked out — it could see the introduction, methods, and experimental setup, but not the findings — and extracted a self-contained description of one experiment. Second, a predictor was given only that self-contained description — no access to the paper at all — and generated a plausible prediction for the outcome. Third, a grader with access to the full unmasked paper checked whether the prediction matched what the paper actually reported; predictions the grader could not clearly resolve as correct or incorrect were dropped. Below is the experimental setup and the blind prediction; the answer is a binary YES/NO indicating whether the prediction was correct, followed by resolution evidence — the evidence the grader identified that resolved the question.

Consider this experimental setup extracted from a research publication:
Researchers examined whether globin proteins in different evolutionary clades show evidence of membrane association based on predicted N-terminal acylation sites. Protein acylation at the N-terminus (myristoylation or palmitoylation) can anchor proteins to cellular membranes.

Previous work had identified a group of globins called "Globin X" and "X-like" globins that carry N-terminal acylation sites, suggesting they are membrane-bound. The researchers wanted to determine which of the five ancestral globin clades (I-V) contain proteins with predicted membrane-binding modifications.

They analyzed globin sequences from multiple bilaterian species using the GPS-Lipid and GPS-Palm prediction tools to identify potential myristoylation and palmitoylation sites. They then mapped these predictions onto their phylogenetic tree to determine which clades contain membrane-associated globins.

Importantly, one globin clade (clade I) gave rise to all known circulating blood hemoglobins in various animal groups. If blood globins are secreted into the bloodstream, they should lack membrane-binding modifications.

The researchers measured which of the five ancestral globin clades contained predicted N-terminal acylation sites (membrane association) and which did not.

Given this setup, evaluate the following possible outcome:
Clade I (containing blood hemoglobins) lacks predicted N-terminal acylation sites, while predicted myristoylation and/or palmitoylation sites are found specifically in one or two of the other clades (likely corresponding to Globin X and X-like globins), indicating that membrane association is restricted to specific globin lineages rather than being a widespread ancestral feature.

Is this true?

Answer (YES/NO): NO